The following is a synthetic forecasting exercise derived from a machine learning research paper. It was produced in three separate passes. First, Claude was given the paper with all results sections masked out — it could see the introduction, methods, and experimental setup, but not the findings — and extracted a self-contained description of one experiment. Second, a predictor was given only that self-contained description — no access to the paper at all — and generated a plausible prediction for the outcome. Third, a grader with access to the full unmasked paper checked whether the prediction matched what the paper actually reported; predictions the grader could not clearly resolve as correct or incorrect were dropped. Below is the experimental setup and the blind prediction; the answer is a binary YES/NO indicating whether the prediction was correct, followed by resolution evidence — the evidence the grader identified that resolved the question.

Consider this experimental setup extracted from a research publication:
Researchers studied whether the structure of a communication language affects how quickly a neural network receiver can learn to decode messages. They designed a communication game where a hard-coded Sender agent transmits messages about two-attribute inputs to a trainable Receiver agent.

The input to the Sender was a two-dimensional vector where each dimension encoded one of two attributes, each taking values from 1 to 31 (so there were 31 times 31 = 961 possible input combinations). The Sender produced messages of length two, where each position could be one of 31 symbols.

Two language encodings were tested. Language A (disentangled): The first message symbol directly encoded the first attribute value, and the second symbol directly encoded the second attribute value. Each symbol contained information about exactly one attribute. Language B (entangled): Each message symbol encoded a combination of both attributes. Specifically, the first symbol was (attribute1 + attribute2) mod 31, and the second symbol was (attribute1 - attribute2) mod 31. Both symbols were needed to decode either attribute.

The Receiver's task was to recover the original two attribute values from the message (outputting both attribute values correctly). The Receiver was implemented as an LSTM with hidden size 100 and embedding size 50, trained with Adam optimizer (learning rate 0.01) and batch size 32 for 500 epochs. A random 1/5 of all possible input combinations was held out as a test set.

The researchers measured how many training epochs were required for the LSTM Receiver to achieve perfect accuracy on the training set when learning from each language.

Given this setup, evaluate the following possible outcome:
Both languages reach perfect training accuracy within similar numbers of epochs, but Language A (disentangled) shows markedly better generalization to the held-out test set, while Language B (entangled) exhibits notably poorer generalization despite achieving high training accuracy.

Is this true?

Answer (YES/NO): NO